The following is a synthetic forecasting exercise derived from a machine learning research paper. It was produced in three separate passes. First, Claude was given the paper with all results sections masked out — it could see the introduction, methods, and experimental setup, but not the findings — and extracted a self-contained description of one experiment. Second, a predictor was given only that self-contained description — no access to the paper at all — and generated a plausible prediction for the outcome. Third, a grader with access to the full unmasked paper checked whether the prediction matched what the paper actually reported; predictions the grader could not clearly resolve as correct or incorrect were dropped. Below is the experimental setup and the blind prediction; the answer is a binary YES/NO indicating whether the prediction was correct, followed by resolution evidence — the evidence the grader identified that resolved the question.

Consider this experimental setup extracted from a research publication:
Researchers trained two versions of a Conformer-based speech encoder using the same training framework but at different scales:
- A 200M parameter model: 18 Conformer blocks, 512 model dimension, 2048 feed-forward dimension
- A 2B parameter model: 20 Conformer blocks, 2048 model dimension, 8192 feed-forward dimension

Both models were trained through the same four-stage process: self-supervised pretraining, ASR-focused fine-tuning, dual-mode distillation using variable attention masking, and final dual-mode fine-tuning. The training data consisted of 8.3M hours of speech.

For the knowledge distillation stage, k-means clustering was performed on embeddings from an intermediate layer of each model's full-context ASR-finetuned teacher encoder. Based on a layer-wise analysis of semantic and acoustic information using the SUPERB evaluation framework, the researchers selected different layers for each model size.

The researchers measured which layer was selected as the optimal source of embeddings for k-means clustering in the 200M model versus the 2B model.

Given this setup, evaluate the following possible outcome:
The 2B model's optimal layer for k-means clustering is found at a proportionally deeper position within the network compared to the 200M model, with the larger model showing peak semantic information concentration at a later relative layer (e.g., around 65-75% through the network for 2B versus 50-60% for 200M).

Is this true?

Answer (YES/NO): NO